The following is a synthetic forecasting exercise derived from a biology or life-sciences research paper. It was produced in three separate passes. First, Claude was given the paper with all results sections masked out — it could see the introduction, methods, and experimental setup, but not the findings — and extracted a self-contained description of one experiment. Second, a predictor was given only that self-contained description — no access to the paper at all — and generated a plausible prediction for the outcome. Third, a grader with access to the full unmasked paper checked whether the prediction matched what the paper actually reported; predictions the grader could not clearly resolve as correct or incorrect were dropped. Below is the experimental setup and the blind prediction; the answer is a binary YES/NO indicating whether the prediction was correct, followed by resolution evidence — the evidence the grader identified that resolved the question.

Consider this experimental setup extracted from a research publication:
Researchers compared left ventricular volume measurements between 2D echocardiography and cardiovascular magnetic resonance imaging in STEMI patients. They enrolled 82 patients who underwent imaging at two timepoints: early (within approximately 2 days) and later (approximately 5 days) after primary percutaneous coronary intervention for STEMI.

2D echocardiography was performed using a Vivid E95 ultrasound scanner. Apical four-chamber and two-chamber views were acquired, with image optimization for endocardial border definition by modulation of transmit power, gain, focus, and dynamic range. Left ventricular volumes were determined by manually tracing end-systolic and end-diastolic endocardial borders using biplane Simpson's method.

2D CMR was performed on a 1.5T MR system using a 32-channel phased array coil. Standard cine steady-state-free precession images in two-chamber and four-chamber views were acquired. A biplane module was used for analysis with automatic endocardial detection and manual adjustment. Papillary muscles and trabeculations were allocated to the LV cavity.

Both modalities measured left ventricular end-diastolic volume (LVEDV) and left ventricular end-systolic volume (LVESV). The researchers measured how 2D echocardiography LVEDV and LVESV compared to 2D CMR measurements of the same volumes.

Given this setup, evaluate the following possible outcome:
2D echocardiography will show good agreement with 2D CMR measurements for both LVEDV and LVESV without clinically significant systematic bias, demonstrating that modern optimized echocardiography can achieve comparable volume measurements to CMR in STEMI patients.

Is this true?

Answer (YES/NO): NO